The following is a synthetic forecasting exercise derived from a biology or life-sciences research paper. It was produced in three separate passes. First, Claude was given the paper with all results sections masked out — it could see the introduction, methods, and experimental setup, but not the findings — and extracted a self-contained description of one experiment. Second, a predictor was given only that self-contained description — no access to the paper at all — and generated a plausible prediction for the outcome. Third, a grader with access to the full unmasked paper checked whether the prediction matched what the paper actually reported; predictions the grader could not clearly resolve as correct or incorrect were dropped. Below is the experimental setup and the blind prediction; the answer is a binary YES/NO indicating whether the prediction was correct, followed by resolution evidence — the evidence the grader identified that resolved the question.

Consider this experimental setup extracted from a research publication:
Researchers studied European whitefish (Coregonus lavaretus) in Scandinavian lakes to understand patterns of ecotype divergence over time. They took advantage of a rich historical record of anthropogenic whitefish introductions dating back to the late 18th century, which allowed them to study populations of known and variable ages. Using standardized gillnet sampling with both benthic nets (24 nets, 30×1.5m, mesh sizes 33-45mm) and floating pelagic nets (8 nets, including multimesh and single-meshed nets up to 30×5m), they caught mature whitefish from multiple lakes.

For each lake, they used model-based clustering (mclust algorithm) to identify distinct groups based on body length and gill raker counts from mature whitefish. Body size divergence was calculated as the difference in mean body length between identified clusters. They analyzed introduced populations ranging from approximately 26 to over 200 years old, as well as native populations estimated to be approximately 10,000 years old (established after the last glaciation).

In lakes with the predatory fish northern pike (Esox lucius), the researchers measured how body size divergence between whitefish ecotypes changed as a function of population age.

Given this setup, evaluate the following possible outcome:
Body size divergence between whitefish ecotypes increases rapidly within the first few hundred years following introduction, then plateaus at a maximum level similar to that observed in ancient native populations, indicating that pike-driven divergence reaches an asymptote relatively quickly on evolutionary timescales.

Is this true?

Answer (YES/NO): NO